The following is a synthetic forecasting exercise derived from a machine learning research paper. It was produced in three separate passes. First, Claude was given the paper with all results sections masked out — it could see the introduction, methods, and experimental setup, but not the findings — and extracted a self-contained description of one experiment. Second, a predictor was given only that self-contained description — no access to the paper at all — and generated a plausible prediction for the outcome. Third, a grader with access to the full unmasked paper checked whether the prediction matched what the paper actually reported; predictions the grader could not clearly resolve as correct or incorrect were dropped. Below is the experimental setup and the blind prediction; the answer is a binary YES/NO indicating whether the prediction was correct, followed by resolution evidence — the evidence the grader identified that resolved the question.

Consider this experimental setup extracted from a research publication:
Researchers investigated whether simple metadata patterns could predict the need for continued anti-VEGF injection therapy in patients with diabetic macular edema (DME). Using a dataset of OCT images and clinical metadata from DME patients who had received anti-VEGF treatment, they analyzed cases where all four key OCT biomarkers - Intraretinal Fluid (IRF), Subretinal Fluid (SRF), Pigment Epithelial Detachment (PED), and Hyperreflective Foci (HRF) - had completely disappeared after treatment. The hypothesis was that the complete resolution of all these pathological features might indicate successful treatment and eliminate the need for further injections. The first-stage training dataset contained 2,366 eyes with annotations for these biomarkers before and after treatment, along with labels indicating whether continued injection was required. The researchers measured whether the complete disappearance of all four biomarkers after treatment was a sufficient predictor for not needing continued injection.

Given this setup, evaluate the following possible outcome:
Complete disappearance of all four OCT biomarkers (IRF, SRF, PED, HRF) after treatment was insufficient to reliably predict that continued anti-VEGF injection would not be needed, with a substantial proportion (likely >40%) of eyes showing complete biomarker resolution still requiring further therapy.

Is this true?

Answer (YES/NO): NO